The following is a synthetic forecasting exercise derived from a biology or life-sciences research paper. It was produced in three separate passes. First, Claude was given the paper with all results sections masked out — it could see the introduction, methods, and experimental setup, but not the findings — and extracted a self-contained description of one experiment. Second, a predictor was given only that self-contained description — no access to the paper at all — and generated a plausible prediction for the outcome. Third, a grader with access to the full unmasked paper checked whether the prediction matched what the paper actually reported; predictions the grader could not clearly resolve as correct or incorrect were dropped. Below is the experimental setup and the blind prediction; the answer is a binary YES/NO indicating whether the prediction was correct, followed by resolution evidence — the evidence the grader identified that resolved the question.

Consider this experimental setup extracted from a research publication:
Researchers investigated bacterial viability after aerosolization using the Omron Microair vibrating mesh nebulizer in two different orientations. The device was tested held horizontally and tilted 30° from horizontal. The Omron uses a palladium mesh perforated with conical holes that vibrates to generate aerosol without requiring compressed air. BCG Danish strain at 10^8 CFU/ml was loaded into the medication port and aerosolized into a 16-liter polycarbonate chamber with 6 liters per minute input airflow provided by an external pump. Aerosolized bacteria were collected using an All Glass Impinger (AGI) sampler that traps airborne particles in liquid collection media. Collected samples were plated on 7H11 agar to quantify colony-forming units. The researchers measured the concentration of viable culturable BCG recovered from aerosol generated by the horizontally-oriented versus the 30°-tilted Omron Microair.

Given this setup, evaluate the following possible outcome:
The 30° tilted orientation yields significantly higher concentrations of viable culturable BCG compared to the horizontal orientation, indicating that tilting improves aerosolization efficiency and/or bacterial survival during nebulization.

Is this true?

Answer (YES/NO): YES